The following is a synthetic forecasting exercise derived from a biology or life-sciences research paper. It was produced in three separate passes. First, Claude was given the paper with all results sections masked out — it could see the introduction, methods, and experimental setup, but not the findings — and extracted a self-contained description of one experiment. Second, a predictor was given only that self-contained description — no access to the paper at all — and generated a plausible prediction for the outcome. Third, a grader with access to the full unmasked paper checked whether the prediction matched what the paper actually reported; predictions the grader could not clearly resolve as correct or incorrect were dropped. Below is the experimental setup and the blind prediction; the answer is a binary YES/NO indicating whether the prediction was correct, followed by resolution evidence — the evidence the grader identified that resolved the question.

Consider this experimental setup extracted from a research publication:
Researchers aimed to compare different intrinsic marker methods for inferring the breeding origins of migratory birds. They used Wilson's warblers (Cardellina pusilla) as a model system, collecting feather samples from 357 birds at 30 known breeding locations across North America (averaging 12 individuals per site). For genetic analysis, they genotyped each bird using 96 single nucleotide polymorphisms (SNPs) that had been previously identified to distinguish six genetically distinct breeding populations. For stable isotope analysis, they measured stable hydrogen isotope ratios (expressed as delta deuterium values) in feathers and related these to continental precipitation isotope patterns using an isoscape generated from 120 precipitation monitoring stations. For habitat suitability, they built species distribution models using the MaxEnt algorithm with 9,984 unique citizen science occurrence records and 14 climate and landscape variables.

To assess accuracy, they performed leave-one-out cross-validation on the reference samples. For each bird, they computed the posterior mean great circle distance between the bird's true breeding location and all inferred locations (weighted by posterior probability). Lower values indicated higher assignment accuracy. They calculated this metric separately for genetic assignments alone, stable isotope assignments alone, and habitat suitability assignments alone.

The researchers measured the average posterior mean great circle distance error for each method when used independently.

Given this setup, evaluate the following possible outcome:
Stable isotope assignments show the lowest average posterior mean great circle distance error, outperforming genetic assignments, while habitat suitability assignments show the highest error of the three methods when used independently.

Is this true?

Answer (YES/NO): NO